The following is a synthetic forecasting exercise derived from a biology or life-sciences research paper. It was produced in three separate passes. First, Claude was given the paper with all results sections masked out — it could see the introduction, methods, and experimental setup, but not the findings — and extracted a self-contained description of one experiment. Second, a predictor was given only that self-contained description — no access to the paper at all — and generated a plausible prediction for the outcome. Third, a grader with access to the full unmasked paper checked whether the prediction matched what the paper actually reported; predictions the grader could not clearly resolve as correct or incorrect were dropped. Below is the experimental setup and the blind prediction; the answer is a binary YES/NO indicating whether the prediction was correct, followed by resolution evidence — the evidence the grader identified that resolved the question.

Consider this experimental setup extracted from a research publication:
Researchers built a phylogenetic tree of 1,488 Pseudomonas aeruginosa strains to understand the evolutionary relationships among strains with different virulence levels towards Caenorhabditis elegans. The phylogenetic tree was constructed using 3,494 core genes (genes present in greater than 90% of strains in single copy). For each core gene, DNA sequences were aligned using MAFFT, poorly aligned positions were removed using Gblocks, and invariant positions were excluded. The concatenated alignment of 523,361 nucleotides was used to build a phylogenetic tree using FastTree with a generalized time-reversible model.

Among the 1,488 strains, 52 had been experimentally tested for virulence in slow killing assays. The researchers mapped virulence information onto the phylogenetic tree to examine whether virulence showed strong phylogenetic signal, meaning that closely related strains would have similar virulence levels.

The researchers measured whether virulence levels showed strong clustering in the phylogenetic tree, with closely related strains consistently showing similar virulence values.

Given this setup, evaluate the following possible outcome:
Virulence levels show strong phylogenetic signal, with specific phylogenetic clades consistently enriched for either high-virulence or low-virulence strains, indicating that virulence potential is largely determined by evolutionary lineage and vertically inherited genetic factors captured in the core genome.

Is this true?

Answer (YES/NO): NO